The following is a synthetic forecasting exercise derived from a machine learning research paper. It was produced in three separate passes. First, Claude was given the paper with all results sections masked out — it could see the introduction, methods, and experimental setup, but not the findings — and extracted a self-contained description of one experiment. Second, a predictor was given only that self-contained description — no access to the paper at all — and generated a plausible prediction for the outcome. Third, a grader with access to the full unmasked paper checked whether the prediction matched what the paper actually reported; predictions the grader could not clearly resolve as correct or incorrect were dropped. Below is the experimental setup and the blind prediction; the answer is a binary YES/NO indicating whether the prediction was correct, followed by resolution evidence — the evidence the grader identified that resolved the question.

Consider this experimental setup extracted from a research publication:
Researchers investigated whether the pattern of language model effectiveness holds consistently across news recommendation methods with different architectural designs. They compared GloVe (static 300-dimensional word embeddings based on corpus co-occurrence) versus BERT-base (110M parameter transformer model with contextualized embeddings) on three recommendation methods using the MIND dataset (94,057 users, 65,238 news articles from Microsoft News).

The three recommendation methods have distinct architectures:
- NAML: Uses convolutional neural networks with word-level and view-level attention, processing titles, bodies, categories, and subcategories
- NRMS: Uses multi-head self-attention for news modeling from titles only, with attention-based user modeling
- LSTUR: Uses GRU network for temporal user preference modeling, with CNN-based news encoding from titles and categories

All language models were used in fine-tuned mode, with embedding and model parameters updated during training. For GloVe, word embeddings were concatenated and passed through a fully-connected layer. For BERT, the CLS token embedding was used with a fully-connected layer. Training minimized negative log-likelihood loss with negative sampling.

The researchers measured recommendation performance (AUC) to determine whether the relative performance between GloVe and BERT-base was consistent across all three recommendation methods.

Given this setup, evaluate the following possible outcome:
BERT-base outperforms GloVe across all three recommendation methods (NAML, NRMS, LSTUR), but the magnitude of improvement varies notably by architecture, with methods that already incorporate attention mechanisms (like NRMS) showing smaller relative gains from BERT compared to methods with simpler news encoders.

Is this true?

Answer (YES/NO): NO